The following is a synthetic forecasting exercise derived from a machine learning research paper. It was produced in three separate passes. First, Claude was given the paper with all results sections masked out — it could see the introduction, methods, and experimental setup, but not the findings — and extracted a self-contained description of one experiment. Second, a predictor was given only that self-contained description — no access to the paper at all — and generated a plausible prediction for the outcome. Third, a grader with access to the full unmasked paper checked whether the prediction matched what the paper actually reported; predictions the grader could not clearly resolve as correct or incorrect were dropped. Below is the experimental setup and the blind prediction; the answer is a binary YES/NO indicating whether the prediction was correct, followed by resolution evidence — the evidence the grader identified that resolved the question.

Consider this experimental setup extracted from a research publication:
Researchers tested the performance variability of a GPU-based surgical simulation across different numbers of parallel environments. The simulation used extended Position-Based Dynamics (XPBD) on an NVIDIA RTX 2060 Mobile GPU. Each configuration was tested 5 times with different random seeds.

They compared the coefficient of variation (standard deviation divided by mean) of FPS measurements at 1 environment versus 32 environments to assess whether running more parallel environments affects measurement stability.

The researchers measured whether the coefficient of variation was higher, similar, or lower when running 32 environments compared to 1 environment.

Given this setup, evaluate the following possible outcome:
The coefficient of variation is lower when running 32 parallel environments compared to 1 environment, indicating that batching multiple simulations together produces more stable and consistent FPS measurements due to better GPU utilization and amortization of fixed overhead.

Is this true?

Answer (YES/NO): YES